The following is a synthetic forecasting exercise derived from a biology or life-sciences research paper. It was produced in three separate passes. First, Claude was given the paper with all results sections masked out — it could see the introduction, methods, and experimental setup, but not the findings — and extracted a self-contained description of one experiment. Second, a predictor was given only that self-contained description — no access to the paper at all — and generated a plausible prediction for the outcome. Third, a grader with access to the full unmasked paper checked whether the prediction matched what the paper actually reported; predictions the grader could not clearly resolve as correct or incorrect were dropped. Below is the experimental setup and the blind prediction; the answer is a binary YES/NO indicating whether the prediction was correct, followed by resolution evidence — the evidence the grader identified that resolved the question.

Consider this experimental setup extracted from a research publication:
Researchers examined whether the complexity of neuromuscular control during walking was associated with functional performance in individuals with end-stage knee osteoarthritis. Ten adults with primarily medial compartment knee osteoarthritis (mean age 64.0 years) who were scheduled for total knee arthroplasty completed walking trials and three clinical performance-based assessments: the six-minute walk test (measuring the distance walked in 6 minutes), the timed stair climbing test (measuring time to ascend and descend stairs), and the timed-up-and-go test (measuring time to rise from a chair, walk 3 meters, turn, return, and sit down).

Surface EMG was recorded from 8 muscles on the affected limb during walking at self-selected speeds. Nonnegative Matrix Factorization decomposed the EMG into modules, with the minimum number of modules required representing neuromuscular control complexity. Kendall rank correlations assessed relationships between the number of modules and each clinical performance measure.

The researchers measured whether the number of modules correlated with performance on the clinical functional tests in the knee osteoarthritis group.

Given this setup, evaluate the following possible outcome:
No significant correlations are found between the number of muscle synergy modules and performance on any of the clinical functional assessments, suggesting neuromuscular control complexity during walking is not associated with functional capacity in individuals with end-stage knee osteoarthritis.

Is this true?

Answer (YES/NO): NO